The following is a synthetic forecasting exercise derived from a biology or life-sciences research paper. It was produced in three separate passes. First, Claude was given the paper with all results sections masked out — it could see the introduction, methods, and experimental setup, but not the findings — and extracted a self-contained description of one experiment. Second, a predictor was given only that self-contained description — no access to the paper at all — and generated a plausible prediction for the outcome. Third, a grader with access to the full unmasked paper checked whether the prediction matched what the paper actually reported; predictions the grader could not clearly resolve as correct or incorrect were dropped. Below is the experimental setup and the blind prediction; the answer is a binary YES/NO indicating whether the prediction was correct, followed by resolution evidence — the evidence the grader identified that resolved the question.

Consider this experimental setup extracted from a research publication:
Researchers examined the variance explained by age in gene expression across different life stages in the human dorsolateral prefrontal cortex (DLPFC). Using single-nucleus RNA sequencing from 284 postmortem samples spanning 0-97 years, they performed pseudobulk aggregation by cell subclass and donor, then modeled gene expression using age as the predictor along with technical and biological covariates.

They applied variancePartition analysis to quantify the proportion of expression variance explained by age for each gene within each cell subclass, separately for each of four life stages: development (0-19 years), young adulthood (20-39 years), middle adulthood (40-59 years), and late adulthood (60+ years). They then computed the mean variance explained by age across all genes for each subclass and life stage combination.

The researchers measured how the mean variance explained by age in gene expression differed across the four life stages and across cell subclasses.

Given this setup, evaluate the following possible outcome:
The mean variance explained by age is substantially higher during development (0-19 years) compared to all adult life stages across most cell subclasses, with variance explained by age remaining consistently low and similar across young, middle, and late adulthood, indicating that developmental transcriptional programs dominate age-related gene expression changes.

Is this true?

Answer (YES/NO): NO